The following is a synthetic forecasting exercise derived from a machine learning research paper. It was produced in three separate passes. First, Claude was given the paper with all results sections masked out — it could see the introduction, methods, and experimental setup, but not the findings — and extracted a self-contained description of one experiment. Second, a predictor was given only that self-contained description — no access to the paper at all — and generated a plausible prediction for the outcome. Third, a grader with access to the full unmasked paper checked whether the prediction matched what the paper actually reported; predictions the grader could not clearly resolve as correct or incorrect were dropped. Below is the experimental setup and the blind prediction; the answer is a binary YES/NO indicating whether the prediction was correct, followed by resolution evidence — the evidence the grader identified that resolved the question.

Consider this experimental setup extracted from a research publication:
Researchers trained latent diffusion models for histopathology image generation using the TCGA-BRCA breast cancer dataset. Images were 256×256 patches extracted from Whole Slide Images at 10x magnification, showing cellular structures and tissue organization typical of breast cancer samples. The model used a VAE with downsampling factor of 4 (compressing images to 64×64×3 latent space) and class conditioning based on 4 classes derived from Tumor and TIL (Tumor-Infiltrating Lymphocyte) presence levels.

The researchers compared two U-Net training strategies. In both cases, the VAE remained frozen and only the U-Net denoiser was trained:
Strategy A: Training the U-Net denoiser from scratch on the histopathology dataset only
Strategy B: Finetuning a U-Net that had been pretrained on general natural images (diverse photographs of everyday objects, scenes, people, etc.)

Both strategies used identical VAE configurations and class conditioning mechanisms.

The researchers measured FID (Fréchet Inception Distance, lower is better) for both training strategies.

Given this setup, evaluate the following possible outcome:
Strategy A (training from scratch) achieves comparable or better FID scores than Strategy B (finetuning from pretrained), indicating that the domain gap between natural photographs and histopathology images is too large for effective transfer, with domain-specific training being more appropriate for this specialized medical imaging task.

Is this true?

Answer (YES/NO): NO